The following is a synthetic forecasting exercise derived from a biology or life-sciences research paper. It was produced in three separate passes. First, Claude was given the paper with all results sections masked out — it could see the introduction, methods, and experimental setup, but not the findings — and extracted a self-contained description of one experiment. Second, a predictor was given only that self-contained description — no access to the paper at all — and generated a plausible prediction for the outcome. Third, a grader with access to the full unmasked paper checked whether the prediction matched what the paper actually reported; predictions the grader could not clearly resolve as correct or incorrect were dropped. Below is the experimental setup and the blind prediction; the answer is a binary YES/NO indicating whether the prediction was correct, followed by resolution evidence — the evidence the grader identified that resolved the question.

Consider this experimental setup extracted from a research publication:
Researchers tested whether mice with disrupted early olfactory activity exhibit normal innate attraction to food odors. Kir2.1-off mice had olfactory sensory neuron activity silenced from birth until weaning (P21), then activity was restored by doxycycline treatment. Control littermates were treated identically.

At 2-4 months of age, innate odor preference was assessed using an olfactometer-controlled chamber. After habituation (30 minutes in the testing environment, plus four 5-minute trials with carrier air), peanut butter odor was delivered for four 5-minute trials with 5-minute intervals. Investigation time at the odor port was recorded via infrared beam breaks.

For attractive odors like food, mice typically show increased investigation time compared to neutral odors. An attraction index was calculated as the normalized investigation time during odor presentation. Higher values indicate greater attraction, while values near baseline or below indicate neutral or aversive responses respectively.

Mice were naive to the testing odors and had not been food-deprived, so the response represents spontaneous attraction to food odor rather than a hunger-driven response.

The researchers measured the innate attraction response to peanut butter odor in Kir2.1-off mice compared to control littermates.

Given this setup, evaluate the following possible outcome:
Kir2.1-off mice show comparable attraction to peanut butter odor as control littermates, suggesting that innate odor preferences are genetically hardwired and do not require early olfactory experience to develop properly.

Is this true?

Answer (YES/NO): NO